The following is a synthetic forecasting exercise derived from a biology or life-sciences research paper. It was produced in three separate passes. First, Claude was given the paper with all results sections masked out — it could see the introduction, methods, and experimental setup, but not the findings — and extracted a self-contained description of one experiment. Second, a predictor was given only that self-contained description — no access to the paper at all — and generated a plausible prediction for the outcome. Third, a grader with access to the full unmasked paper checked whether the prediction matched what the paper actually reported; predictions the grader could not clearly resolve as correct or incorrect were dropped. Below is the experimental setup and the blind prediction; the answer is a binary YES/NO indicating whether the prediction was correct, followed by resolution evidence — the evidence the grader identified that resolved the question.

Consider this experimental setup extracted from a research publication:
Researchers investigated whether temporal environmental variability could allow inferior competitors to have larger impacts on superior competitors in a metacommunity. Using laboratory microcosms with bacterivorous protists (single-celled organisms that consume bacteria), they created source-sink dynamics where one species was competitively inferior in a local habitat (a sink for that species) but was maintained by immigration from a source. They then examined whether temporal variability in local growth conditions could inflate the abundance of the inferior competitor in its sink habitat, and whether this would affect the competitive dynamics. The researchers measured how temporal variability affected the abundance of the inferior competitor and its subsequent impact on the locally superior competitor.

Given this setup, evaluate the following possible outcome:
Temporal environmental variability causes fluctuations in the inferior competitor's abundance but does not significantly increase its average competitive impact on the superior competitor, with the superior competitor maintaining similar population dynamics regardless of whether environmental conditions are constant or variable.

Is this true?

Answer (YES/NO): NO